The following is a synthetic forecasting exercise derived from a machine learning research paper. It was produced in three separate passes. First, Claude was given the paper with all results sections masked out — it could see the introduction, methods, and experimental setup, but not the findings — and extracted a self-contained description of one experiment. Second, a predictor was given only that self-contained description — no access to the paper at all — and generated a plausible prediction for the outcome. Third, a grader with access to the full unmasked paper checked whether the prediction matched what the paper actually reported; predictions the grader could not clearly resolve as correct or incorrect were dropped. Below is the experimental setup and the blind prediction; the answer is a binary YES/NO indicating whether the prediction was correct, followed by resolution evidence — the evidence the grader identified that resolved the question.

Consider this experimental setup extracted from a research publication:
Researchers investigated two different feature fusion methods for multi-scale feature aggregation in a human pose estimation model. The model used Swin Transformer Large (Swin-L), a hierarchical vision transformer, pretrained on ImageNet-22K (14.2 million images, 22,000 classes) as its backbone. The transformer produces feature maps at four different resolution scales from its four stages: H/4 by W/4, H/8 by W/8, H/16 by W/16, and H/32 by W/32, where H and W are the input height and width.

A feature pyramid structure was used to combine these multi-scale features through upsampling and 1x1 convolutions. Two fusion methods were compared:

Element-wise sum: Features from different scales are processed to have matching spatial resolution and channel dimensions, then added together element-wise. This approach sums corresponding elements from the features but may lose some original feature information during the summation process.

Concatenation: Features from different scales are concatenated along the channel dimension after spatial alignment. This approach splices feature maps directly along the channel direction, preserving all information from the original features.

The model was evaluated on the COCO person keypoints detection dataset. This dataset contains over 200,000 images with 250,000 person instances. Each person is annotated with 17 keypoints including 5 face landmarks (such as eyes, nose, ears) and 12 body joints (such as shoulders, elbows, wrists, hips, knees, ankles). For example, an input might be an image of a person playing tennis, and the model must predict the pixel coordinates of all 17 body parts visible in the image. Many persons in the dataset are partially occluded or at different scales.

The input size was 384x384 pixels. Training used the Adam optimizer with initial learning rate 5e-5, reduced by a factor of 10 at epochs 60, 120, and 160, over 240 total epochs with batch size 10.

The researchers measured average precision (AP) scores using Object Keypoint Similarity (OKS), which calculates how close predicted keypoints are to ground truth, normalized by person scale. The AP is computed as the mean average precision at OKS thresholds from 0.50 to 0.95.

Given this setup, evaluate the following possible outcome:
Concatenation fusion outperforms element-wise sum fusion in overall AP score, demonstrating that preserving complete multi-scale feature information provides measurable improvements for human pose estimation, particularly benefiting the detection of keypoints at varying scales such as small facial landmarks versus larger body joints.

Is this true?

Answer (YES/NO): NO